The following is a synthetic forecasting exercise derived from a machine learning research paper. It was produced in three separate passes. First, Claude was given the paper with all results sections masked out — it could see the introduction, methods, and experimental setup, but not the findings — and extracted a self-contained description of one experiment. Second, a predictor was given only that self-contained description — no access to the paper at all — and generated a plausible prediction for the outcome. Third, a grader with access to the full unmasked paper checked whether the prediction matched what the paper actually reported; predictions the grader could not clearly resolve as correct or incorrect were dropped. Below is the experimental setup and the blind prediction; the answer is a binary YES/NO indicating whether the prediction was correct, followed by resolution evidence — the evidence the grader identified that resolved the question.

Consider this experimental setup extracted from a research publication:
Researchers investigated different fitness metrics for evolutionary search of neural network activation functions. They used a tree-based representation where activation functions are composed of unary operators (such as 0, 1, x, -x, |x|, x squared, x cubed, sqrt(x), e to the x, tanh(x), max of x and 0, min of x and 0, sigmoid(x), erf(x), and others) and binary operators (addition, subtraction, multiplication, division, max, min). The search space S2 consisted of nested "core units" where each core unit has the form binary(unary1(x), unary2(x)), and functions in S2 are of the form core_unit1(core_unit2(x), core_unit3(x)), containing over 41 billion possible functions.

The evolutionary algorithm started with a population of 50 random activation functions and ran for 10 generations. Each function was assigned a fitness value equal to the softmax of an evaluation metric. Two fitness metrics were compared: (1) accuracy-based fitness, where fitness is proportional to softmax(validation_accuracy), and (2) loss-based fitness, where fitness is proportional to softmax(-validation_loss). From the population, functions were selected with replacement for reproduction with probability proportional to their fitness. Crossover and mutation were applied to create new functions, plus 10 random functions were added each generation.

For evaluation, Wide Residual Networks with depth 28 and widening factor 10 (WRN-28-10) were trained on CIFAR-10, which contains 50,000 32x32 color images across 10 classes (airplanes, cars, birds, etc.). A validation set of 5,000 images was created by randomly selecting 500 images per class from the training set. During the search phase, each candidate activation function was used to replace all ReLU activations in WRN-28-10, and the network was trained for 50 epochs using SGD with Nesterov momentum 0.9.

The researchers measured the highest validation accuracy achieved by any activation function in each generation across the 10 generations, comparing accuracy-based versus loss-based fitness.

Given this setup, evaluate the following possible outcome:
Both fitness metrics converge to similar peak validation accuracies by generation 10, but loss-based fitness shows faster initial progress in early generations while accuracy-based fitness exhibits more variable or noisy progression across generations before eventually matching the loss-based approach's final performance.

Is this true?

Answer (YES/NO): NO